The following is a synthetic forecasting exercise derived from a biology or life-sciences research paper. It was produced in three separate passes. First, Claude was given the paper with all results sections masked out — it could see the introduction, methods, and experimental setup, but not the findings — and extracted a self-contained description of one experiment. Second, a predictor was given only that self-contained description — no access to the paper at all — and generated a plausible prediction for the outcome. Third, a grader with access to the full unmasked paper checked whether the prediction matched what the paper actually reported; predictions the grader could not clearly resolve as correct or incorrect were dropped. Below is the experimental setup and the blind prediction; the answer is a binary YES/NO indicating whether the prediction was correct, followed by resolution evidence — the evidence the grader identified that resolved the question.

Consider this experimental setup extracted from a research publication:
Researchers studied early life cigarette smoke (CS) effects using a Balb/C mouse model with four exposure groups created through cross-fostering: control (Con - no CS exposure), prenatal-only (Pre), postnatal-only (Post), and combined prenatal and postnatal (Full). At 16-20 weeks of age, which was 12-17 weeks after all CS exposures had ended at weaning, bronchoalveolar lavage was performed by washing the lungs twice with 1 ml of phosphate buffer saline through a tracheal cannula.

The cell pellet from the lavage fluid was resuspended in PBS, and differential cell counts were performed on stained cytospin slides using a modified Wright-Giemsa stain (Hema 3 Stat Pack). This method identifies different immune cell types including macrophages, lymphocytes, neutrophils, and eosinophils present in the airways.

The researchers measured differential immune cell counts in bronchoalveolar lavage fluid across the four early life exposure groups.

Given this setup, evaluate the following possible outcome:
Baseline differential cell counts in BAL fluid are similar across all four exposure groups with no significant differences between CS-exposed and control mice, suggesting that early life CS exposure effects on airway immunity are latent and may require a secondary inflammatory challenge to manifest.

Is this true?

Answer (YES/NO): NO